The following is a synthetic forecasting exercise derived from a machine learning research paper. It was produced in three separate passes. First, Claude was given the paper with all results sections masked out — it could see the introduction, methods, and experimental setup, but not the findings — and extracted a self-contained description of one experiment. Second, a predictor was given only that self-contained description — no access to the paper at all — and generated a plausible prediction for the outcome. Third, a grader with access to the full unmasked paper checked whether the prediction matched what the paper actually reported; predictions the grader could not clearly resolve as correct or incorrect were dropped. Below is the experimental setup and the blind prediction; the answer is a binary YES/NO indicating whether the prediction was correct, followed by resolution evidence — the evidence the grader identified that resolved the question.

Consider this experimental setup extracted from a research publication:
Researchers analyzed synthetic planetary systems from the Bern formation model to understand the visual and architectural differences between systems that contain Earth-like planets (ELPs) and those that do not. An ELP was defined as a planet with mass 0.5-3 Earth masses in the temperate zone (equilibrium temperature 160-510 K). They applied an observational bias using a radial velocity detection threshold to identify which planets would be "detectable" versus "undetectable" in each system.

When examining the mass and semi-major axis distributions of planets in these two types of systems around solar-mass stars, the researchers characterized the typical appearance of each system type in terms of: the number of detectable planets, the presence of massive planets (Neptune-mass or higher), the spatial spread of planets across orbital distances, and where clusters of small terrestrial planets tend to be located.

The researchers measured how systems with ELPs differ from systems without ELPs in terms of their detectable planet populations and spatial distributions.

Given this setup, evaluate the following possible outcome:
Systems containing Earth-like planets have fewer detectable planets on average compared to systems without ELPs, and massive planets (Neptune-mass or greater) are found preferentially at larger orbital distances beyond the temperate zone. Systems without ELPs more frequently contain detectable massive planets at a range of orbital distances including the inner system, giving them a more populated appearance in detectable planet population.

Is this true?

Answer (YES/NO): NO